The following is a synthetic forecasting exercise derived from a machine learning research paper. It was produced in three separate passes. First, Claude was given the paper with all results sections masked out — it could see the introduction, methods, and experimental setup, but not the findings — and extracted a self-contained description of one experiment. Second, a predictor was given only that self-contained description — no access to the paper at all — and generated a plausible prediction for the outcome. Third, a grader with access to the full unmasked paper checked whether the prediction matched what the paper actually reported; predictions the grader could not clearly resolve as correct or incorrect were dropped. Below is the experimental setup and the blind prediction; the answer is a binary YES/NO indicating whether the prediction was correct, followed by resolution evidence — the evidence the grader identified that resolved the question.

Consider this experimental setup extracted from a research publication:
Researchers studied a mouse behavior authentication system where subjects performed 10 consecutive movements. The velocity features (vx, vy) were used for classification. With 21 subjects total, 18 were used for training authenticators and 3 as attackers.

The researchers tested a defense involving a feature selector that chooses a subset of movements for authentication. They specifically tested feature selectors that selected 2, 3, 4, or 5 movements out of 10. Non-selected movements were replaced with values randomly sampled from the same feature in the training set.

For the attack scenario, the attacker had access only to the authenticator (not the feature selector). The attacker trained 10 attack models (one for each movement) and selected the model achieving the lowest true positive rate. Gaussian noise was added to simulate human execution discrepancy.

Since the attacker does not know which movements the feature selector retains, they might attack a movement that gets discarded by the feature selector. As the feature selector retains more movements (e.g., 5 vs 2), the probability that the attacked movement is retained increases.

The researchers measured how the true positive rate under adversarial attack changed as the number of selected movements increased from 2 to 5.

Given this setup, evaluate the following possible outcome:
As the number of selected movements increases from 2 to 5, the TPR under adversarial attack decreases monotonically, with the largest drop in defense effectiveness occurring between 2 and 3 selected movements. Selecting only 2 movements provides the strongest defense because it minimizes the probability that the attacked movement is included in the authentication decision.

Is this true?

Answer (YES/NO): NO